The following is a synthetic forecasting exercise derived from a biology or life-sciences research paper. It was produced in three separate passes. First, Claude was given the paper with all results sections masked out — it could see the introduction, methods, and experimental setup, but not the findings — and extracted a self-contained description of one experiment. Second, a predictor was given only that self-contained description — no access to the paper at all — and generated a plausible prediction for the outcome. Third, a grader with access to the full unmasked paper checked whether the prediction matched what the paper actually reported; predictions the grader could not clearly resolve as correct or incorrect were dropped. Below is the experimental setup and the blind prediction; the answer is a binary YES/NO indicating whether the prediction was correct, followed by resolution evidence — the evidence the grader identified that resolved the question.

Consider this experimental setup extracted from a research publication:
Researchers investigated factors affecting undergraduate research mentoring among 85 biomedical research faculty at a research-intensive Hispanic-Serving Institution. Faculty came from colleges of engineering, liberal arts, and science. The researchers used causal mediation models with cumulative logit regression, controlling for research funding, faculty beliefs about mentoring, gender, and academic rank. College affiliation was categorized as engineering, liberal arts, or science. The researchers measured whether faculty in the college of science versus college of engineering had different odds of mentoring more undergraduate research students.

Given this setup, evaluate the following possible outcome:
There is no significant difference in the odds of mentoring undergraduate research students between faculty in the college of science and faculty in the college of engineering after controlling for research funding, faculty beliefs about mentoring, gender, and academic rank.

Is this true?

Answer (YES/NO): NO